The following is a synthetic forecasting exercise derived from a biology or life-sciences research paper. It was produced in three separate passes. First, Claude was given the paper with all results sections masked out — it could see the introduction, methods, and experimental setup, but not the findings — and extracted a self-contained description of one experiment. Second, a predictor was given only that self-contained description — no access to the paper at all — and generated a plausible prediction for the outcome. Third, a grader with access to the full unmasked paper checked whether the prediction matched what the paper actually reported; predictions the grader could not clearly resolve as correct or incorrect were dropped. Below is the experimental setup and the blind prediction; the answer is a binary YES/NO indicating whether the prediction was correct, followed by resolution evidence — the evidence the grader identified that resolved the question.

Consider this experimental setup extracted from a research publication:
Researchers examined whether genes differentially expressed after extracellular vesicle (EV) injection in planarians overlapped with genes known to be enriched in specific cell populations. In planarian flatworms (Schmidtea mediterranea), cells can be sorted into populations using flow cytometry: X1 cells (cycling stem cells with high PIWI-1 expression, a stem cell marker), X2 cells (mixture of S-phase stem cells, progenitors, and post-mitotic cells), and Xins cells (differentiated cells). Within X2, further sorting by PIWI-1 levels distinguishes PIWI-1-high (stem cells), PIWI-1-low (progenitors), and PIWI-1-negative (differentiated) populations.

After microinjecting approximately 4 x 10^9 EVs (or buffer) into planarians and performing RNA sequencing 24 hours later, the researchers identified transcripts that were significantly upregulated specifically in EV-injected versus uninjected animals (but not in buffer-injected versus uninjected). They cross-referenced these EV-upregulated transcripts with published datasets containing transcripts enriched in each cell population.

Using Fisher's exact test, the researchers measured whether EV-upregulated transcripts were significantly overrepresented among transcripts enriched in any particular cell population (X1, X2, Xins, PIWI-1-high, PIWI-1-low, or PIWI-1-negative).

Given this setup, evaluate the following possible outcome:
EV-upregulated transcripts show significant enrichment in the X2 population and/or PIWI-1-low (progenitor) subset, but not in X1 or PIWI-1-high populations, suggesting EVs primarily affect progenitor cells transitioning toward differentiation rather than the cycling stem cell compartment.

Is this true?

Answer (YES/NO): NO